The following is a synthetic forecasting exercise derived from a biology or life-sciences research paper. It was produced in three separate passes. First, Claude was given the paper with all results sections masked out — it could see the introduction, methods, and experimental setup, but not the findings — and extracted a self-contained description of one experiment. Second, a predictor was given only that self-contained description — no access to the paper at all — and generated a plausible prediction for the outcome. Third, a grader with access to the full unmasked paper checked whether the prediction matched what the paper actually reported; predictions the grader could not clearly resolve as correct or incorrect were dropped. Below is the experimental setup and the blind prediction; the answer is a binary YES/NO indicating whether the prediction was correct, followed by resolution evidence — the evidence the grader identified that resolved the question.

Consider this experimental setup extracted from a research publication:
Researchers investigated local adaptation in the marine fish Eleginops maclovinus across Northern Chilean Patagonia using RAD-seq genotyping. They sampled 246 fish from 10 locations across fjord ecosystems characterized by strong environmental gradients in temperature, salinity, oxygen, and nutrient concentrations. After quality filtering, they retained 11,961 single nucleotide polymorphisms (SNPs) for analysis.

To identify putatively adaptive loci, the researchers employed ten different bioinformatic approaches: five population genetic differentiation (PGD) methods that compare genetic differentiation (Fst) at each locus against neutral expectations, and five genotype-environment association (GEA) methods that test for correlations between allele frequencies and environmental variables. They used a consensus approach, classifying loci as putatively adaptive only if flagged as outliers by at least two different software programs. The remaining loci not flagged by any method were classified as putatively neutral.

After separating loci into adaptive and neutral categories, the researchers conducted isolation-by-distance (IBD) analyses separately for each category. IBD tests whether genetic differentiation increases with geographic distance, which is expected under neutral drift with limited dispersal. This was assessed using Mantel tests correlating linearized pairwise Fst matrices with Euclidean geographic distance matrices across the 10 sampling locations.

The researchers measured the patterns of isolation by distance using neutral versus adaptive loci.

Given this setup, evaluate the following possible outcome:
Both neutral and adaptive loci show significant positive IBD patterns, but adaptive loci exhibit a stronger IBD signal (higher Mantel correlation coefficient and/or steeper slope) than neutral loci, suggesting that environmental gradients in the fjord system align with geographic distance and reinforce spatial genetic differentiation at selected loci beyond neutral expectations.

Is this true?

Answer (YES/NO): NO